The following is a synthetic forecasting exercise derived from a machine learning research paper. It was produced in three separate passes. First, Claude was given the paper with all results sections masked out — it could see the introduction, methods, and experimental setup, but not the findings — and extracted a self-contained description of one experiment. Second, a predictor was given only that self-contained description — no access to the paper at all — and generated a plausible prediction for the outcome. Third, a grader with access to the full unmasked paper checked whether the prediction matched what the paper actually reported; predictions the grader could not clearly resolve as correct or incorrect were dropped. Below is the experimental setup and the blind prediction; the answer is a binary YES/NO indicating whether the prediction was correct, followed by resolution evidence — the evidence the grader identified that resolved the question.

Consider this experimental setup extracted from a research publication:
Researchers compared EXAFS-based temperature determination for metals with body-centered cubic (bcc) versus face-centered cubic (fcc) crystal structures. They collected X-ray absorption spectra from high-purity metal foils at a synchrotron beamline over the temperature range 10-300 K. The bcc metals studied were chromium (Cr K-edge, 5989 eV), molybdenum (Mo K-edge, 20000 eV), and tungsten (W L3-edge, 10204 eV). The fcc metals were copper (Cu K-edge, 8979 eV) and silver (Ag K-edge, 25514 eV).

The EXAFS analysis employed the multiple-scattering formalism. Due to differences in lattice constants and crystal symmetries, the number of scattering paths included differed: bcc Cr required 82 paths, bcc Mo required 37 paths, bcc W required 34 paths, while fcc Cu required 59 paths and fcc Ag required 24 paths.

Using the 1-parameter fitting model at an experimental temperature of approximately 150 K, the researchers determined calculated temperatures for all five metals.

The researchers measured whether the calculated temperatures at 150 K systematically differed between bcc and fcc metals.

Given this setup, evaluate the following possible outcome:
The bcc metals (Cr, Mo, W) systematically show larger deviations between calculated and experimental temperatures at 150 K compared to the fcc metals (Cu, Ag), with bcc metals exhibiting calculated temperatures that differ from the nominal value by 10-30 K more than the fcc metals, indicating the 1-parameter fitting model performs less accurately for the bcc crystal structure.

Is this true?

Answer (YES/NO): NO